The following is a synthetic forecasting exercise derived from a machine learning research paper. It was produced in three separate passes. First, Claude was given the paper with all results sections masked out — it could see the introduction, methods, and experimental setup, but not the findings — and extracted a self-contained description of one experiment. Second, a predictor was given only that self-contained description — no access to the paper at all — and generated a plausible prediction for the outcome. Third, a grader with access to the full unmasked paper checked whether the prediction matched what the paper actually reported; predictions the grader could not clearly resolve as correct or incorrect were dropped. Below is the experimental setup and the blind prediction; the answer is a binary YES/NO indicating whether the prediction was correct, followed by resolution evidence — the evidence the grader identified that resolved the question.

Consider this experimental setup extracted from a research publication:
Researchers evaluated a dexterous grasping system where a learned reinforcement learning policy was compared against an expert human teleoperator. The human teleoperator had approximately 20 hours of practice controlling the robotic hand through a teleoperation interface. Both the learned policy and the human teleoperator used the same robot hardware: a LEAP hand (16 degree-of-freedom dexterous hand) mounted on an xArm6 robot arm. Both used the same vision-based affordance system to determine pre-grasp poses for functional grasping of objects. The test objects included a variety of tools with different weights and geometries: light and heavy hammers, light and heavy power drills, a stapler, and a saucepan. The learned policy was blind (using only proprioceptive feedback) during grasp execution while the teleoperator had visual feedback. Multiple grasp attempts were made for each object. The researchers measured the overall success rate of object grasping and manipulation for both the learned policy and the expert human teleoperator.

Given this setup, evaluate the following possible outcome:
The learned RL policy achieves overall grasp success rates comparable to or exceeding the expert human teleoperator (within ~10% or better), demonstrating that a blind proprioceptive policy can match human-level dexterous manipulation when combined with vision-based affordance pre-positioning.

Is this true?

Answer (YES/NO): NO